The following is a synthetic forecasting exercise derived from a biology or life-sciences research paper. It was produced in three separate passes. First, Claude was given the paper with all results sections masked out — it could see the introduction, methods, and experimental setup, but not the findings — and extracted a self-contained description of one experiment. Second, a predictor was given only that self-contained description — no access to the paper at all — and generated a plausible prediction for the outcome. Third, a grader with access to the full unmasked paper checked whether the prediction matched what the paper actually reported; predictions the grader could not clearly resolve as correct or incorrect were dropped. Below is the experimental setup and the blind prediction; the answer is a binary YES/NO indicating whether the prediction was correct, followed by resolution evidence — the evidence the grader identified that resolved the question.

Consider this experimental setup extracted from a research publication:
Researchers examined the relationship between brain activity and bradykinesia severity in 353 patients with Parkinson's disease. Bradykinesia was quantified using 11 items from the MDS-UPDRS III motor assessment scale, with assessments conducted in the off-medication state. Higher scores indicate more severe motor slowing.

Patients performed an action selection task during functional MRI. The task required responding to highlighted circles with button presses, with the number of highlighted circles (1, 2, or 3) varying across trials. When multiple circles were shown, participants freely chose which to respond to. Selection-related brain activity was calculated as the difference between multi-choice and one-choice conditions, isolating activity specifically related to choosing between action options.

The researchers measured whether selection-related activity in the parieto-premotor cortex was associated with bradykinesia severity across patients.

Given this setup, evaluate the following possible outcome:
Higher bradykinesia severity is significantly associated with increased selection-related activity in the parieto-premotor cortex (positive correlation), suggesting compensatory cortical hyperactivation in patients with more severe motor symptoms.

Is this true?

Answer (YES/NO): NO